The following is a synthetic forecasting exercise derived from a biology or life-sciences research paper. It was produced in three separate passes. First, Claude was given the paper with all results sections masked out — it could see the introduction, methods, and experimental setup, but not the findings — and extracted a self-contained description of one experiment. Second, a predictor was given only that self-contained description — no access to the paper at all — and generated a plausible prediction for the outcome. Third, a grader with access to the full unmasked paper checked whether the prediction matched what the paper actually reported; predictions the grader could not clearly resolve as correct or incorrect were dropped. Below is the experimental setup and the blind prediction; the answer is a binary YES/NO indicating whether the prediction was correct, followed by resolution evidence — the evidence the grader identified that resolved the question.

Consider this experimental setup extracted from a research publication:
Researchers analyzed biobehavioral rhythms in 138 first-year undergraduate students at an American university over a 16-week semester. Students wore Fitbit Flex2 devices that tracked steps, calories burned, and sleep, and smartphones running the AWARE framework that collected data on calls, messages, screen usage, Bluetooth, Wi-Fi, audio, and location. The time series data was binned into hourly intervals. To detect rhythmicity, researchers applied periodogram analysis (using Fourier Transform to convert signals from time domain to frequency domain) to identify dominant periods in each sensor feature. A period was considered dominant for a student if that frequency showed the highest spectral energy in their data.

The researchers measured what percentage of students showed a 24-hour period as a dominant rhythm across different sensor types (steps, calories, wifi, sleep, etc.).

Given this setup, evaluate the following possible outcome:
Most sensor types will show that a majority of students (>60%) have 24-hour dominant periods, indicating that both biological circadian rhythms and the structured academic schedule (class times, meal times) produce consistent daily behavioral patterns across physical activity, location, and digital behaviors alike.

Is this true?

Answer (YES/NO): NO